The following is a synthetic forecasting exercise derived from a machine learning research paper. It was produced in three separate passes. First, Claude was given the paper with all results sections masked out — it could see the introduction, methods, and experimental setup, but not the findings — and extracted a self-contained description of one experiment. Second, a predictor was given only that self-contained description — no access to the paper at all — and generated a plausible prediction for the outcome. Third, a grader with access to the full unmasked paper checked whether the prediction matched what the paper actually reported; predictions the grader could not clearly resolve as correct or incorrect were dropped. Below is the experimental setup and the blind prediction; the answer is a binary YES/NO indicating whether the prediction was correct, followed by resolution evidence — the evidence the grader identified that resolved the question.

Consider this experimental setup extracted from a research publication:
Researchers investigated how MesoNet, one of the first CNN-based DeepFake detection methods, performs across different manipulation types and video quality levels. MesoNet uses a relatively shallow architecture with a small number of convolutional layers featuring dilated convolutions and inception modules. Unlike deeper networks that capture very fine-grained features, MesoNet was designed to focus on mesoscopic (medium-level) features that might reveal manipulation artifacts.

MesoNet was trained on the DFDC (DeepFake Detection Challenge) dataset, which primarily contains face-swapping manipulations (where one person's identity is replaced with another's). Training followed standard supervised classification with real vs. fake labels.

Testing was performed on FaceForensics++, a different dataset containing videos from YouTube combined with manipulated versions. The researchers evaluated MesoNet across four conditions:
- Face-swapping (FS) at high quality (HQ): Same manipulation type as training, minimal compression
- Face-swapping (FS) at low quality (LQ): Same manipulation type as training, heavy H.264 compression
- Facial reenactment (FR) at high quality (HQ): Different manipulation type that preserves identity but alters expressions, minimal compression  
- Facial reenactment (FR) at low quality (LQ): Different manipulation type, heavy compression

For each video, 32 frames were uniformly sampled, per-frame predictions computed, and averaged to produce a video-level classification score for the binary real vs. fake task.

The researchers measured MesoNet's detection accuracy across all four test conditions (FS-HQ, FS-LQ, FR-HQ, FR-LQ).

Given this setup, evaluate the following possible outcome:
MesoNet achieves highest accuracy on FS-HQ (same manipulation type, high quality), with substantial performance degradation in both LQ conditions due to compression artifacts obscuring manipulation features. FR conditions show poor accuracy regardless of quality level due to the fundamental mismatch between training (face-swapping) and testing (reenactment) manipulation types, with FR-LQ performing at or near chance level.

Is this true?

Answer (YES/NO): NO